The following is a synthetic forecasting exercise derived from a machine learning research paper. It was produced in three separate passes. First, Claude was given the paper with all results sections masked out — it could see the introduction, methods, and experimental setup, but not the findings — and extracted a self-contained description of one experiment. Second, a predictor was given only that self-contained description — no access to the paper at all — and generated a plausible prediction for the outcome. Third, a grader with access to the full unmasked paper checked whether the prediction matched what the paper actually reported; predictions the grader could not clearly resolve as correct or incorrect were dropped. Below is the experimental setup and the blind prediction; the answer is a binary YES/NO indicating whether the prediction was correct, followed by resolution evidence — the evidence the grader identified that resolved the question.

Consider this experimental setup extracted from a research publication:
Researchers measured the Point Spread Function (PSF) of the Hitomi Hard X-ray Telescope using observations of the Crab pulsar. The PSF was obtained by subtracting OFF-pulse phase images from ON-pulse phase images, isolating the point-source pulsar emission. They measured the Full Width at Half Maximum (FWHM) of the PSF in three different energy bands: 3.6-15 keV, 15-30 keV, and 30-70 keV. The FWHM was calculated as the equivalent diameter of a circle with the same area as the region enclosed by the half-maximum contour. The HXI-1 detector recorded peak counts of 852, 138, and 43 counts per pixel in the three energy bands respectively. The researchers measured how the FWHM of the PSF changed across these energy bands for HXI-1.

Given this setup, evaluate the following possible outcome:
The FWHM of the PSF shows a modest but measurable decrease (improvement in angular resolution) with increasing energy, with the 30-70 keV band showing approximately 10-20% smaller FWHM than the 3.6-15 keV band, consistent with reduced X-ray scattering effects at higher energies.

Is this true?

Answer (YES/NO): NO